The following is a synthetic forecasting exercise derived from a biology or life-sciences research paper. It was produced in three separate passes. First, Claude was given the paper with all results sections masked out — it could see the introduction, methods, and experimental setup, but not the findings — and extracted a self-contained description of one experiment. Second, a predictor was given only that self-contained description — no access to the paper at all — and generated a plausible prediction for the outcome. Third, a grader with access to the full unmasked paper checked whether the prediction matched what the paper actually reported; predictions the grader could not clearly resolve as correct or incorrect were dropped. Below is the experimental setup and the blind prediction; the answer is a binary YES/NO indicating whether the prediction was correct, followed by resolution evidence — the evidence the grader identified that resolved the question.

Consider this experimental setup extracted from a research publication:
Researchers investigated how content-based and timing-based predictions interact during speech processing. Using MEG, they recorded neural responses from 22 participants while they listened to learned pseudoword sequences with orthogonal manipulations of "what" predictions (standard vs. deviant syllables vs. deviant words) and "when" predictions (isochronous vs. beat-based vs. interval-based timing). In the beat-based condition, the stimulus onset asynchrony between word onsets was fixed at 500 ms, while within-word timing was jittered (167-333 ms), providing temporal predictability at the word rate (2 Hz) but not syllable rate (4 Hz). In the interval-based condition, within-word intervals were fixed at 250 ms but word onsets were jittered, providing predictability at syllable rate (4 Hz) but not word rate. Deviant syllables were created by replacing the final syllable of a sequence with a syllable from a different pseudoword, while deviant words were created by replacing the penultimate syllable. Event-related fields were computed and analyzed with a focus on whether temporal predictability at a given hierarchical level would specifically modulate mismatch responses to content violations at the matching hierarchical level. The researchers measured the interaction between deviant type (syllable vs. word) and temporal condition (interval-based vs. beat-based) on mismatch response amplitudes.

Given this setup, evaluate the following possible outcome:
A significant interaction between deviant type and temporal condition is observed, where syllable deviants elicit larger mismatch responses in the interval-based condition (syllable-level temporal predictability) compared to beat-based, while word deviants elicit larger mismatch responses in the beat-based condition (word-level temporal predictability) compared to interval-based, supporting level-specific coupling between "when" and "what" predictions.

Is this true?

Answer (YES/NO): YES